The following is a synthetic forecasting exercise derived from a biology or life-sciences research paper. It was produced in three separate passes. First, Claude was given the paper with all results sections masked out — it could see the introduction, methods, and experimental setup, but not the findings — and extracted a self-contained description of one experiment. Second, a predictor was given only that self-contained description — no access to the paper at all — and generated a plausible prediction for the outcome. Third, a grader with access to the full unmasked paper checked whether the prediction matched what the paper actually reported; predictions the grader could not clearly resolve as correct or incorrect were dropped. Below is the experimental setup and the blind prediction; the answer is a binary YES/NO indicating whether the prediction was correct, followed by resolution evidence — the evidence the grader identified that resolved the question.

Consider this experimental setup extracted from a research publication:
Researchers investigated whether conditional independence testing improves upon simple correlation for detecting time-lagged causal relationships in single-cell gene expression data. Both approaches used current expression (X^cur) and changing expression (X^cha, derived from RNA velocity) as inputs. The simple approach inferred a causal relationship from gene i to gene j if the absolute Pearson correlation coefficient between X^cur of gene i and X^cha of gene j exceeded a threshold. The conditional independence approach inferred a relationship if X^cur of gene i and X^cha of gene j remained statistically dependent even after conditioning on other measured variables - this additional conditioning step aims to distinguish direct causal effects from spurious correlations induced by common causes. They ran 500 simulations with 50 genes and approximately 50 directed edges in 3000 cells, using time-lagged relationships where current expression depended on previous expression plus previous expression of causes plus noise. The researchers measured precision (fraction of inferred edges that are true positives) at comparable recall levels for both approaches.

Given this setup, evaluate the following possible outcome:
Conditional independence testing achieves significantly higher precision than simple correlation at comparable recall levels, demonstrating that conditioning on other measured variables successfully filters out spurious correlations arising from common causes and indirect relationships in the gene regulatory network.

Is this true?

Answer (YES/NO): YES